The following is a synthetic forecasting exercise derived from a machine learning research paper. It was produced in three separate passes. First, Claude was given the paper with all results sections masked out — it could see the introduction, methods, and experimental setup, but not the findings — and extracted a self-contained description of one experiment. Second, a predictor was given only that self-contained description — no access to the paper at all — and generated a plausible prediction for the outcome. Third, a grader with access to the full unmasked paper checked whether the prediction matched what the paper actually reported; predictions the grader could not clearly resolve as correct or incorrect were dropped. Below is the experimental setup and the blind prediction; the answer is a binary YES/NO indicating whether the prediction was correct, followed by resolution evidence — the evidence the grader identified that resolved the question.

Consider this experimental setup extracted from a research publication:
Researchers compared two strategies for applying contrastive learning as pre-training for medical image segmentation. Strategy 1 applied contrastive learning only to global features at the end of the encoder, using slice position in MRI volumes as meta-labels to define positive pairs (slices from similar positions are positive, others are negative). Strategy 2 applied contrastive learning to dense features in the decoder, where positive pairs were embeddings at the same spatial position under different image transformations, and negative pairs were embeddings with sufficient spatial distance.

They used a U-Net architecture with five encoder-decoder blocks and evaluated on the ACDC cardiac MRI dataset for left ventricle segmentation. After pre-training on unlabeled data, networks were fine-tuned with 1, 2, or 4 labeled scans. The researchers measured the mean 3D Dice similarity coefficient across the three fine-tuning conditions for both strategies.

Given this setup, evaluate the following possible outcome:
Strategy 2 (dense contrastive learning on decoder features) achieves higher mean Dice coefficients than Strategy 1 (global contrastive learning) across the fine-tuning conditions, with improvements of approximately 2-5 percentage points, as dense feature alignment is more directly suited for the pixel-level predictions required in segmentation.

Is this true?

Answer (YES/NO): NO